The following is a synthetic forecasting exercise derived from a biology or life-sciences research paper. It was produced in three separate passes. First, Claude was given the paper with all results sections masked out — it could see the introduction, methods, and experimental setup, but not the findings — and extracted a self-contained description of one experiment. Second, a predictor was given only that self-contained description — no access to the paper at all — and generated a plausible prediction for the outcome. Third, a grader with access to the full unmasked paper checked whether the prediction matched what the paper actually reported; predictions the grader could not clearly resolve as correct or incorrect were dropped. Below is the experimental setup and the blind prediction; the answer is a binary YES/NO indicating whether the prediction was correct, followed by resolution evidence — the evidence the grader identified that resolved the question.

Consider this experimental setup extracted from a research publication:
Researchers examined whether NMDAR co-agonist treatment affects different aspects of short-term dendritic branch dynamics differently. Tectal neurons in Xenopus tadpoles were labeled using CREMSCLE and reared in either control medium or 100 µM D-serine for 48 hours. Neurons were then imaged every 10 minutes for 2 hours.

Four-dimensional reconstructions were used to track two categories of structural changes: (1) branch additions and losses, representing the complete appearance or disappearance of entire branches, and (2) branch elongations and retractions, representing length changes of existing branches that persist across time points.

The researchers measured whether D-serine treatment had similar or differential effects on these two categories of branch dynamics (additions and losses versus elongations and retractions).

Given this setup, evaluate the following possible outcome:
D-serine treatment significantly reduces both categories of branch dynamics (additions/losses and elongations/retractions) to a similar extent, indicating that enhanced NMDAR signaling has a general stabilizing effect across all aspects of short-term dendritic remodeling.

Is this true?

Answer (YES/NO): NO